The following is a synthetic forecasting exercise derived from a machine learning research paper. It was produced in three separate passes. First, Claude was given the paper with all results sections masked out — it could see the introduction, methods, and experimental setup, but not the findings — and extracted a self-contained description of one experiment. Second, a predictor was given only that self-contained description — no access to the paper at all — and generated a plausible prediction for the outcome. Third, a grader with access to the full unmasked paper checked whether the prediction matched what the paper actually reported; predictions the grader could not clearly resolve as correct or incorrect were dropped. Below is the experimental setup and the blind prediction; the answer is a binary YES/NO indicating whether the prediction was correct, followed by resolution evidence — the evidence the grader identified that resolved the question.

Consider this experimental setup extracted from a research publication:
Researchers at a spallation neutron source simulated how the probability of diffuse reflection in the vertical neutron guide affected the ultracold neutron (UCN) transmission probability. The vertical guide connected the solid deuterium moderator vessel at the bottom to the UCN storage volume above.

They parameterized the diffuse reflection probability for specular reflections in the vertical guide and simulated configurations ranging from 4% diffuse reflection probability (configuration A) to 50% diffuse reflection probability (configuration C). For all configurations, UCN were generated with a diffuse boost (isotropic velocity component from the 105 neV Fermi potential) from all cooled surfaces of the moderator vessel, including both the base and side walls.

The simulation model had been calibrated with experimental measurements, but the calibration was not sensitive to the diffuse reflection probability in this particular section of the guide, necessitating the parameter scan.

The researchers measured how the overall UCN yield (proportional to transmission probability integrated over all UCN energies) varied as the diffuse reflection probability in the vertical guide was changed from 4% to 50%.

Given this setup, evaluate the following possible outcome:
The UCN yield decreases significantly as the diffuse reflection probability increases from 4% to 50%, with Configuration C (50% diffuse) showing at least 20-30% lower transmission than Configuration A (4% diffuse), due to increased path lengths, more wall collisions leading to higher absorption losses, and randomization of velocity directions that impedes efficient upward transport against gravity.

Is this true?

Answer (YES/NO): NO